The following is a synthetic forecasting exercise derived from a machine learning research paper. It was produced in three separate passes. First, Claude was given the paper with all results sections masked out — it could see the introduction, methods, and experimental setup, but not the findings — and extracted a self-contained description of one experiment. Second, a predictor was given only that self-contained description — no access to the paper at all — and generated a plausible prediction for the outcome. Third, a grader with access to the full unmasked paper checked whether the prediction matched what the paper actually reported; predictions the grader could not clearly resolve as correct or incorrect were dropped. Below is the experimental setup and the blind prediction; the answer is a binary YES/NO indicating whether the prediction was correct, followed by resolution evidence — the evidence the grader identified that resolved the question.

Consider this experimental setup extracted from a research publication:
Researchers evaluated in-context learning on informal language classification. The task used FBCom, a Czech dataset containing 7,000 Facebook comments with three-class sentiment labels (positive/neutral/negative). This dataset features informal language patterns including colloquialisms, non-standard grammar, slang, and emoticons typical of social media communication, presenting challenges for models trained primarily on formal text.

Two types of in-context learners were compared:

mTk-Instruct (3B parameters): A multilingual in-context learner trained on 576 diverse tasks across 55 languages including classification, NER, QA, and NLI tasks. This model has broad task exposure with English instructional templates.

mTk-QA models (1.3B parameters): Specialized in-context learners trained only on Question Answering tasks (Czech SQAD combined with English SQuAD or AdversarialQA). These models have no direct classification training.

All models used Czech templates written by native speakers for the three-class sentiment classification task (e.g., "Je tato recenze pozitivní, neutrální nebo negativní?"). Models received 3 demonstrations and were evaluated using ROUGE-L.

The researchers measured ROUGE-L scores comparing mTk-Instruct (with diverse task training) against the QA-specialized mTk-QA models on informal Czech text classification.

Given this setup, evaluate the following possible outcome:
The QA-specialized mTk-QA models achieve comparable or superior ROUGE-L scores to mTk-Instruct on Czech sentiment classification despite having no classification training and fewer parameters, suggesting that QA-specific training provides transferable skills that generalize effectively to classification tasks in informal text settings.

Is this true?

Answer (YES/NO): YES